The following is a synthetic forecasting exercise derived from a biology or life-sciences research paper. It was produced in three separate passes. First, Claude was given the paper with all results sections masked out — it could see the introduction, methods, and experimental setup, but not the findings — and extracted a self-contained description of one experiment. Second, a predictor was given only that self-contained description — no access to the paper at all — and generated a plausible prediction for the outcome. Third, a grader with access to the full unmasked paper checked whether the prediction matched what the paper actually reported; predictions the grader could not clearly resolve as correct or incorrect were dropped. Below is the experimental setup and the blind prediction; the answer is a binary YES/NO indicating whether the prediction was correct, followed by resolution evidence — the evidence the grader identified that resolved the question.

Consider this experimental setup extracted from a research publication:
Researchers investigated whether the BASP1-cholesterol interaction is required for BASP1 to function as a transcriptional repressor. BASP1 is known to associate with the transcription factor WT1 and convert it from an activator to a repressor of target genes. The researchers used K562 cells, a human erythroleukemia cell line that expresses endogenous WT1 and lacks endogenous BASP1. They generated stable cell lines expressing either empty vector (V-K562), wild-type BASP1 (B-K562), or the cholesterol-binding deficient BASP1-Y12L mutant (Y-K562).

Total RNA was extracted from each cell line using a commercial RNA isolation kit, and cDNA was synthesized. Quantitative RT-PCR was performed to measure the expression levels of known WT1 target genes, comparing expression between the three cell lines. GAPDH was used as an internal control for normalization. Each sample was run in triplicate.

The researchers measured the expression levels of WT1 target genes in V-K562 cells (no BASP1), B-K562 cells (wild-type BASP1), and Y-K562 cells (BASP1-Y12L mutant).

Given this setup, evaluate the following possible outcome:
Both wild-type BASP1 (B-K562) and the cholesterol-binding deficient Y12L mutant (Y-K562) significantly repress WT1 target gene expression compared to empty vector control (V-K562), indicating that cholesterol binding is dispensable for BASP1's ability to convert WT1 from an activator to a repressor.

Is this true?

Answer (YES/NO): NO